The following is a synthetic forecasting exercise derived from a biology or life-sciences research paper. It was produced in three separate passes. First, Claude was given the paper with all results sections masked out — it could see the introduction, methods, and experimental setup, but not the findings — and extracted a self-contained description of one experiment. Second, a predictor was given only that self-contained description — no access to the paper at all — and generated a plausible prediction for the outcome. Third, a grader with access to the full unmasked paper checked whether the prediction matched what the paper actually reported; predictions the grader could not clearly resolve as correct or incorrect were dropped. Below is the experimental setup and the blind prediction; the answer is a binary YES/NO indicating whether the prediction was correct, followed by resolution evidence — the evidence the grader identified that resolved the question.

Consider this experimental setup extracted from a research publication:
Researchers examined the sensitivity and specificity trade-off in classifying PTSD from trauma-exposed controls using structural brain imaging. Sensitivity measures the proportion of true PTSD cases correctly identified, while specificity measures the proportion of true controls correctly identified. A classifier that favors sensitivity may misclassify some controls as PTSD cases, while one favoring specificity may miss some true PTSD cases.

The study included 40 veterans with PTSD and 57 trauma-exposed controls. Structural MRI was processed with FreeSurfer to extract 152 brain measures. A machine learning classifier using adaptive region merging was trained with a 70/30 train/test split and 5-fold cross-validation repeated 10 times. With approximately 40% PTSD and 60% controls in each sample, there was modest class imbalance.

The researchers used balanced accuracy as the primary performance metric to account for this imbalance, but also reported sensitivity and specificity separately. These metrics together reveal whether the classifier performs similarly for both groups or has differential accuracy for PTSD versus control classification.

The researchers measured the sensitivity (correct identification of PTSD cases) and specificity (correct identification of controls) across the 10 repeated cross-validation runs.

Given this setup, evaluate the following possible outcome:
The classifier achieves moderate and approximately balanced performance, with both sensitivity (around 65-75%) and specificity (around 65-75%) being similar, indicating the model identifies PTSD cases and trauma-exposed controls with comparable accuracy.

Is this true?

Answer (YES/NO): NO